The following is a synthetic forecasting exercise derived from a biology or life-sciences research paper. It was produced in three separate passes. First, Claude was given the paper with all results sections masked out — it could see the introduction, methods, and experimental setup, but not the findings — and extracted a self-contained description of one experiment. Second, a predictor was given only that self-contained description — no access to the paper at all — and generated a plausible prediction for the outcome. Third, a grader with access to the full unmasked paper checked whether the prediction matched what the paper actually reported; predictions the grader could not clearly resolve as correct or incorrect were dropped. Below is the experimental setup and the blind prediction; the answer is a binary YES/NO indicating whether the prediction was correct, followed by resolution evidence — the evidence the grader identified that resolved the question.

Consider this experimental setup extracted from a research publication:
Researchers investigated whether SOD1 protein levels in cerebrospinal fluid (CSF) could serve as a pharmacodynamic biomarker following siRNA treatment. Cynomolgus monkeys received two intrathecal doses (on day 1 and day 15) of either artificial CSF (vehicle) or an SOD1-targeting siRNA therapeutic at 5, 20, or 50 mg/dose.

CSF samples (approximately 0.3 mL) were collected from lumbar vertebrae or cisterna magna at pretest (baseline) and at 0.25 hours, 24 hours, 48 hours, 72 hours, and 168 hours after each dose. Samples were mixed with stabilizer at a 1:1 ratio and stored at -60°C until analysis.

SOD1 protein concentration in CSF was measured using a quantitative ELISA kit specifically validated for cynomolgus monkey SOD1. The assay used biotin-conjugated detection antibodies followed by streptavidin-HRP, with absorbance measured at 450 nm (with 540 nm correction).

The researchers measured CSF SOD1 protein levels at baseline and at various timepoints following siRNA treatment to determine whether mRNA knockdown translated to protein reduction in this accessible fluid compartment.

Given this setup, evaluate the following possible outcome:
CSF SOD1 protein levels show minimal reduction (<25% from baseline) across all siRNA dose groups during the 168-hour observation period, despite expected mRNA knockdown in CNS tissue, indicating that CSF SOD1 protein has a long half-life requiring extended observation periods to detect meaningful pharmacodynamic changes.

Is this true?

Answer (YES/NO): NO